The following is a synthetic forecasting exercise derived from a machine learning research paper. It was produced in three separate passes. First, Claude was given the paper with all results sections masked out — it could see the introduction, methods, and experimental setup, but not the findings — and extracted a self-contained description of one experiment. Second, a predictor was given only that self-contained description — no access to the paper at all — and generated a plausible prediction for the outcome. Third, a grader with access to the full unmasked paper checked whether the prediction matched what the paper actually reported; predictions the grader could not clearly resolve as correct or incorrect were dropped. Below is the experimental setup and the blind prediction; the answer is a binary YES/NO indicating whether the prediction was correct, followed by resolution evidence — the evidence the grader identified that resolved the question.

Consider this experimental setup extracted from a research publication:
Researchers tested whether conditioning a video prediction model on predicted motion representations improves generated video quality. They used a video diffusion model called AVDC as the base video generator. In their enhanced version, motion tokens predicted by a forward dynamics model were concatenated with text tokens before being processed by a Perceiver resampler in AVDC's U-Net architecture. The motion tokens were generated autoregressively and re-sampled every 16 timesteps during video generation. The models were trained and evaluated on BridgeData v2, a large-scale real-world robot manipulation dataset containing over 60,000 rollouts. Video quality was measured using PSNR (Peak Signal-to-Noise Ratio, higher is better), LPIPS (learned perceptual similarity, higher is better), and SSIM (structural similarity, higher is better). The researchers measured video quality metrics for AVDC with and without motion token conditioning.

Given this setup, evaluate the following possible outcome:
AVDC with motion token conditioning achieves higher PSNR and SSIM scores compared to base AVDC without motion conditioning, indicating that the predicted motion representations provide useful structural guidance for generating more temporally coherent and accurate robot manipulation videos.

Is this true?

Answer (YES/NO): YES